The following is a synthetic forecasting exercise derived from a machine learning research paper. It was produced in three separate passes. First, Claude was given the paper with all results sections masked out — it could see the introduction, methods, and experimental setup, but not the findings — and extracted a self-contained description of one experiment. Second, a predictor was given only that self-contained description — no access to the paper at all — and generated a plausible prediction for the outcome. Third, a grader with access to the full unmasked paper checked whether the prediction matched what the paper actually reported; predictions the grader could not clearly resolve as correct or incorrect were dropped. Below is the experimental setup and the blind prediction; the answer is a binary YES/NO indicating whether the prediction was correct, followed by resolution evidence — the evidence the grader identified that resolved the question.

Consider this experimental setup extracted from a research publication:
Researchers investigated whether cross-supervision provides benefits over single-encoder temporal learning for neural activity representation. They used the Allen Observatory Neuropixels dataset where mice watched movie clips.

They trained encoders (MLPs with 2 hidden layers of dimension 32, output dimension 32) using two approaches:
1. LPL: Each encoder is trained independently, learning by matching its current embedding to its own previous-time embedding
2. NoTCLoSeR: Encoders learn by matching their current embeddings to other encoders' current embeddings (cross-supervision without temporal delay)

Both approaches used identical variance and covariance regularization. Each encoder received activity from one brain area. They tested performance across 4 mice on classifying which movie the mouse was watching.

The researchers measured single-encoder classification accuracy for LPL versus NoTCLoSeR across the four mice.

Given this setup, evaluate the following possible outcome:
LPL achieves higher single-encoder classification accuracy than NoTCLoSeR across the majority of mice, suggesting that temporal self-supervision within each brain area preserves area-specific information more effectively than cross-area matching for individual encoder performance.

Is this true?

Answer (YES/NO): NO